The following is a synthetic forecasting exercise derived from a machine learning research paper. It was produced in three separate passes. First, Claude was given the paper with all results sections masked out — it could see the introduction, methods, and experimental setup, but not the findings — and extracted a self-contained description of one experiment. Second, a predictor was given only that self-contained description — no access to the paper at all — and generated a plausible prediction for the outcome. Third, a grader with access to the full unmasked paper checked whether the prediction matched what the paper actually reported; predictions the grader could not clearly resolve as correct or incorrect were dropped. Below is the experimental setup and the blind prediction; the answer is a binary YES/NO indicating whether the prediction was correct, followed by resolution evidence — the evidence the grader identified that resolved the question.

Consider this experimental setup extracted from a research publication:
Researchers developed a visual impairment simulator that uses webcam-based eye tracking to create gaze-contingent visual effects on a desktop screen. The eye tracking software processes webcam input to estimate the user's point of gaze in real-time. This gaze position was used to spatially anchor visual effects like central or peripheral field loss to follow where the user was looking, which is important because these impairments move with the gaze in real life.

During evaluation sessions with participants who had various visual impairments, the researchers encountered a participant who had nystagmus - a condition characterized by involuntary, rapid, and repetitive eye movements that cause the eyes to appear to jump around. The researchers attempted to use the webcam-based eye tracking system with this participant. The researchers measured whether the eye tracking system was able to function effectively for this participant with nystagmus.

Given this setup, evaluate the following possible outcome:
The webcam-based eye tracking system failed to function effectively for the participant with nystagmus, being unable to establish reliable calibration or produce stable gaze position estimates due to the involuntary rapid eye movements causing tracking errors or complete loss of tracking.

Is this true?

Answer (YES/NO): YES